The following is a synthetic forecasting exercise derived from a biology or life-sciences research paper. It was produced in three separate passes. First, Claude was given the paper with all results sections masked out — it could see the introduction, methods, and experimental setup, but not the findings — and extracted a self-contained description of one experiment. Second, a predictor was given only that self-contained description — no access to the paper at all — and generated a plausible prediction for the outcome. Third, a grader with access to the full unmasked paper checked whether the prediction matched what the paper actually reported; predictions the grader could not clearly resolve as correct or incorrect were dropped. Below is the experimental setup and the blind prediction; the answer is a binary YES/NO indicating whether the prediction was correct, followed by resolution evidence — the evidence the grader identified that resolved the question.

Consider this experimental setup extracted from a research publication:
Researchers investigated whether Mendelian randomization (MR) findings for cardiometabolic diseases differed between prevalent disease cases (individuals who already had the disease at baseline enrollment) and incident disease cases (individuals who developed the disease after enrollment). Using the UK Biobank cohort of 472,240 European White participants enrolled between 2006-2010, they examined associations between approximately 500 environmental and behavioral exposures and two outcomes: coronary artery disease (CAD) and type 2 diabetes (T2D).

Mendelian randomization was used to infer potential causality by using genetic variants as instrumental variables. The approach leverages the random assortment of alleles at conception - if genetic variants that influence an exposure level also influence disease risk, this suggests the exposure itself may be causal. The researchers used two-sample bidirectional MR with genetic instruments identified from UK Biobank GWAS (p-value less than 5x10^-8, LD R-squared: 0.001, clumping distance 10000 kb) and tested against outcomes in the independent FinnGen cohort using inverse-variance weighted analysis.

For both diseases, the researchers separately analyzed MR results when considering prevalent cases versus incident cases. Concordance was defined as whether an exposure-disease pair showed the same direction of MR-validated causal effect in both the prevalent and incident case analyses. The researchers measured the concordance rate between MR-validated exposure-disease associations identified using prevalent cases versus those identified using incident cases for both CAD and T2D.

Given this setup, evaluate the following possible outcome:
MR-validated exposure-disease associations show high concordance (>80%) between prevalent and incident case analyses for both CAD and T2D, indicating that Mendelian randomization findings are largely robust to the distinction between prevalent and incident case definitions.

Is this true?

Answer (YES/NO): YES